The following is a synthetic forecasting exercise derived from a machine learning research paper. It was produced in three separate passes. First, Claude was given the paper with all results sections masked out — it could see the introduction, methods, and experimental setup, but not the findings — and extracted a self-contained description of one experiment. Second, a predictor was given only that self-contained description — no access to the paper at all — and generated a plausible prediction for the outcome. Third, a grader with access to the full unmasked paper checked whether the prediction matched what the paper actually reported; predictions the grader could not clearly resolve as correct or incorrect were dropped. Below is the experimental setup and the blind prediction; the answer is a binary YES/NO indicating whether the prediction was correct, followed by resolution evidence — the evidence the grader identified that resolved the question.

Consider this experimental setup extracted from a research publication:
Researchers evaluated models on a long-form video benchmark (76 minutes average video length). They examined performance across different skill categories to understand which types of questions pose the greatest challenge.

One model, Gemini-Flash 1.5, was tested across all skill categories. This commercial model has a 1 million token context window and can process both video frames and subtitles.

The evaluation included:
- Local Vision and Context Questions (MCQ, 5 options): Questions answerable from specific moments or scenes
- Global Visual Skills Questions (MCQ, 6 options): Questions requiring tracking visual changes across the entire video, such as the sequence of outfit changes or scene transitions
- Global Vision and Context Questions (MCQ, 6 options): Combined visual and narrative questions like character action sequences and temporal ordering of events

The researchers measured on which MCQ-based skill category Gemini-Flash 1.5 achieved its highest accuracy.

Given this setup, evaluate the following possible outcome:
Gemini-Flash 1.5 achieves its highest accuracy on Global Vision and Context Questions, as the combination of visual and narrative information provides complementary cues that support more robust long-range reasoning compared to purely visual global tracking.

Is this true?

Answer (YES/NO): NO